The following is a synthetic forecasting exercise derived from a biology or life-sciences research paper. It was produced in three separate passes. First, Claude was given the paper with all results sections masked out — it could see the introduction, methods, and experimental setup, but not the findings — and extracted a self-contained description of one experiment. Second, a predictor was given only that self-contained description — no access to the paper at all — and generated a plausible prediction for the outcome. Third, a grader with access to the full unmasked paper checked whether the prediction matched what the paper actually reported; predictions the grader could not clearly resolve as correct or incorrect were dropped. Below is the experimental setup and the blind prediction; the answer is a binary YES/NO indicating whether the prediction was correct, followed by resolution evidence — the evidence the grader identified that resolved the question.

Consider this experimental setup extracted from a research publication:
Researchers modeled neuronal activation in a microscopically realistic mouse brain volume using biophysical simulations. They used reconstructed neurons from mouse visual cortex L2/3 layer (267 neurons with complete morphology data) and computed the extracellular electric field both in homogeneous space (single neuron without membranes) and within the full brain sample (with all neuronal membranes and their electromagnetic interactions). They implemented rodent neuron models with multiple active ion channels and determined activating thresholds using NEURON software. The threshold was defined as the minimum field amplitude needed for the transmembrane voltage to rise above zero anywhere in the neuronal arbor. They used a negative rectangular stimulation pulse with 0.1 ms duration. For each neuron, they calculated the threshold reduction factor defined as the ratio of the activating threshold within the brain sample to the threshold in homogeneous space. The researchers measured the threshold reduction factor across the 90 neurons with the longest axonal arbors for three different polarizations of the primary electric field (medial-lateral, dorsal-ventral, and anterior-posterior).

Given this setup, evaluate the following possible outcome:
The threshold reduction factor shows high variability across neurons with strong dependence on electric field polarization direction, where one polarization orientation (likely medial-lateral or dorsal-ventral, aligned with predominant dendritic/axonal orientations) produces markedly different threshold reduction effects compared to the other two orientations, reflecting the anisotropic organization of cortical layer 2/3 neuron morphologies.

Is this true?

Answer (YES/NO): YES